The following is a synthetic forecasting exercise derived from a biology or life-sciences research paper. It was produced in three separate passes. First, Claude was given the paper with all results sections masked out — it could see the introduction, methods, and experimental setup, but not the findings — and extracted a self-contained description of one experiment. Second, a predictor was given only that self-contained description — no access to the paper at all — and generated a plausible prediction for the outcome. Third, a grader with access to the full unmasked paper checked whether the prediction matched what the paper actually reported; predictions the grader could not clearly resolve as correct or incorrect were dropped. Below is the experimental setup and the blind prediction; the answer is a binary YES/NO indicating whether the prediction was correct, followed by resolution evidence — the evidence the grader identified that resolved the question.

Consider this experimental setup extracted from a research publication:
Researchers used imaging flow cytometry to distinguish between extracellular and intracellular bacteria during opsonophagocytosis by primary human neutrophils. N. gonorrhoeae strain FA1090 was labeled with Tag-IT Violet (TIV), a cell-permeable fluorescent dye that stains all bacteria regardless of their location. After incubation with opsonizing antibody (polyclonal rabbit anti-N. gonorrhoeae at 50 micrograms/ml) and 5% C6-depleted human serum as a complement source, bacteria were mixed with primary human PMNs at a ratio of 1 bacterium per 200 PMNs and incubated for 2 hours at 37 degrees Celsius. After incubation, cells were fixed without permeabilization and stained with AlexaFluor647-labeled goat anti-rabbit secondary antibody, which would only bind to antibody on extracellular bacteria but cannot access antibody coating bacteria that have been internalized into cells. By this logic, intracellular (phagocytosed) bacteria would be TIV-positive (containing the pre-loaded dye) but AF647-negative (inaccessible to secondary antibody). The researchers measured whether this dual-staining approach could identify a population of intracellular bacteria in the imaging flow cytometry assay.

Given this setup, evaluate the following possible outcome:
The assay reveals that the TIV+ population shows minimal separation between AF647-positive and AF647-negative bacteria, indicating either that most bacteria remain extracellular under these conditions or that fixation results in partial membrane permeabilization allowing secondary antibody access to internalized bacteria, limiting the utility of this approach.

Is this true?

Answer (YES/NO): NO